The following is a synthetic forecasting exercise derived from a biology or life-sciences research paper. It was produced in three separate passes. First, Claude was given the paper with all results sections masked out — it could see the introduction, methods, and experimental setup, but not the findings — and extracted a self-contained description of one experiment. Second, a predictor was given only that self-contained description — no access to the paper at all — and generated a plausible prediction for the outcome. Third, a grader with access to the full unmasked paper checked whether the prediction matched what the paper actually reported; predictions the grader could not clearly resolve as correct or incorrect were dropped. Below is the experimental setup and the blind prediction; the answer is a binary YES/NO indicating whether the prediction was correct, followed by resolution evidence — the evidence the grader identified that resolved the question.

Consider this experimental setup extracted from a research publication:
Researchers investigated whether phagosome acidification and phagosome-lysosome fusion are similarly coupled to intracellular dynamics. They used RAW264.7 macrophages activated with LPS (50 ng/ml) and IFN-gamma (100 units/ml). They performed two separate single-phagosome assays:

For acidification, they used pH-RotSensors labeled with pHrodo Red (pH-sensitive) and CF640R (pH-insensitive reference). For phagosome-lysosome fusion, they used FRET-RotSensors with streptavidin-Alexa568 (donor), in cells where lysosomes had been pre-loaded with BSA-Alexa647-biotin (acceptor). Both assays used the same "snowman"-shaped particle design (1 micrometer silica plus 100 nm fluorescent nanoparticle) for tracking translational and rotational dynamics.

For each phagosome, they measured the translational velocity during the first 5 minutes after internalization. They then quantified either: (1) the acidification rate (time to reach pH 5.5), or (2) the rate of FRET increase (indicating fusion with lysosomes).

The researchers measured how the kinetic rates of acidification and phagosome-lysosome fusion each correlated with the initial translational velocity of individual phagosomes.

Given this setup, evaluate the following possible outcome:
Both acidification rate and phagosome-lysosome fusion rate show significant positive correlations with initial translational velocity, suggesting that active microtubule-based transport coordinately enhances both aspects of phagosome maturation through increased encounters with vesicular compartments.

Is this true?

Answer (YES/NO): YES